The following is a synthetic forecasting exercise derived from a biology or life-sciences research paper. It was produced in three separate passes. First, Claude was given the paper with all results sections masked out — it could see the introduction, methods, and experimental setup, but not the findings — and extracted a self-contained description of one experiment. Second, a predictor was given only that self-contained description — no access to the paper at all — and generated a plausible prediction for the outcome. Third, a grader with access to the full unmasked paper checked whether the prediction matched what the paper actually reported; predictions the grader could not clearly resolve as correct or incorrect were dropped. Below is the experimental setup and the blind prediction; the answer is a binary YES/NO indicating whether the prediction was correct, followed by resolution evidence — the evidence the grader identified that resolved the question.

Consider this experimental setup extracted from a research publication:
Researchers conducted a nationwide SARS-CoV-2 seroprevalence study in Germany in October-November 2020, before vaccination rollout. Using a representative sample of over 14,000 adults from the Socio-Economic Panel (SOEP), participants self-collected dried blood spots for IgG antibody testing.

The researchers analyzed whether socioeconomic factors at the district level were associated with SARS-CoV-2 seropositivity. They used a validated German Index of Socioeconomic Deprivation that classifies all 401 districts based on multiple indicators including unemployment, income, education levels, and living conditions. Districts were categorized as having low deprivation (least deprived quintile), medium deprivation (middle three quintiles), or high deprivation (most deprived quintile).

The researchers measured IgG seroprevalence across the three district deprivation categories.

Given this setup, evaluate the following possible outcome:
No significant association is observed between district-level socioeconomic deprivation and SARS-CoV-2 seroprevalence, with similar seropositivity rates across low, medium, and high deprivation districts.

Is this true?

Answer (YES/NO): NO